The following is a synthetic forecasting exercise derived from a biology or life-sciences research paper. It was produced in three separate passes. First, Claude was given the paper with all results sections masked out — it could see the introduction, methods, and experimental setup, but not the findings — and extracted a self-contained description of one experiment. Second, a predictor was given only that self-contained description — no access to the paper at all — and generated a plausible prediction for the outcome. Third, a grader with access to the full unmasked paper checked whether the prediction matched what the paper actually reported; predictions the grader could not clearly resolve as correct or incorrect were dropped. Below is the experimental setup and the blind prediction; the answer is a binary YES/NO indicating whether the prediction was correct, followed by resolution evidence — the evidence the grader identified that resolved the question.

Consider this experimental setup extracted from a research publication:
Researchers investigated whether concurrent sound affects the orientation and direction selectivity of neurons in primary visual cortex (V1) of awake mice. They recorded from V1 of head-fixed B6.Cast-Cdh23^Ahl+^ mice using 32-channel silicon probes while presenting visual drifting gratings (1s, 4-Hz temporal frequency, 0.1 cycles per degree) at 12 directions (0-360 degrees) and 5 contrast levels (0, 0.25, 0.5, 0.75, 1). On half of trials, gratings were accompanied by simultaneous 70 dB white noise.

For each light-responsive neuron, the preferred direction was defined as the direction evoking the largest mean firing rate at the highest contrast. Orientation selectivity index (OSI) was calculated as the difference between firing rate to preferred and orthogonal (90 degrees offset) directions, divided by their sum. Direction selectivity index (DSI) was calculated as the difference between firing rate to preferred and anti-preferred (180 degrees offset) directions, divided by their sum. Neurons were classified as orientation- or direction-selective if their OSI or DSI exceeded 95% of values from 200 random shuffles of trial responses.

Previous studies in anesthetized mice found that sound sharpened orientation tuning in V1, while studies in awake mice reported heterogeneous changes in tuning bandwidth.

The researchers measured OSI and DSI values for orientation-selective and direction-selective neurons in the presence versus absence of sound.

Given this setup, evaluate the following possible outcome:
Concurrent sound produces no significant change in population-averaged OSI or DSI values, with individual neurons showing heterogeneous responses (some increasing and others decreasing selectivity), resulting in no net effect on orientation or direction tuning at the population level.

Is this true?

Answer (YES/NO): NO